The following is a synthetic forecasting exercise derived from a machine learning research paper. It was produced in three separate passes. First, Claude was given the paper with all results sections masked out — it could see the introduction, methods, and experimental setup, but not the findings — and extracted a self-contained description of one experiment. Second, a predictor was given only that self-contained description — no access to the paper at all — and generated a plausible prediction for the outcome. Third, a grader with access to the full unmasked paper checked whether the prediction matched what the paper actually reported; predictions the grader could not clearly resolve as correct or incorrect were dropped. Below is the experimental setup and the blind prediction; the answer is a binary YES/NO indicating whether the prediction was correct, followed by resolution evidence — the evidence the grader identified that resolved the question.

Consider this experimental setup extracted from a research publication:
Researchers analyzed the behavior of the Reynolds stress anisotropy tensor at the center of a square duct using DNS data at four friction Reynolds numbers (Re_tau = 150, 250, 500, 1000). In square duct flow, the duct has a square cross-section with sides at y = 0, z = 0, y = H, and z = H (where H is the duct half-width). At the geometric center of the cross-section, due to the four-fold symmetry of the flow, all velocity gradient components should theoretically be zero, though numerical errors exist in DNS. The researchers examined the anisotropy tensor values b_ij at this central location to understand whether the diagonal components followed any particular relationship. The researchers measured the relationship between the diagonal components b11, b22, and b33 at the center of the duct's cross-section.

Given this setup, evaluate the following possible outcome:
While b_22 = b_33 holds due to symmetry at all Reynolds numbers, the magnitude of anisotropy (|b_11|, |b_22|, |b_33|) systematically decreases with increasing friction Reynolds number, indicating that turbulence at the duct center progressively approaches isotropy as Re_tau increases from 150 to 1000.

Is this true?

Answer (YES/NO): YES